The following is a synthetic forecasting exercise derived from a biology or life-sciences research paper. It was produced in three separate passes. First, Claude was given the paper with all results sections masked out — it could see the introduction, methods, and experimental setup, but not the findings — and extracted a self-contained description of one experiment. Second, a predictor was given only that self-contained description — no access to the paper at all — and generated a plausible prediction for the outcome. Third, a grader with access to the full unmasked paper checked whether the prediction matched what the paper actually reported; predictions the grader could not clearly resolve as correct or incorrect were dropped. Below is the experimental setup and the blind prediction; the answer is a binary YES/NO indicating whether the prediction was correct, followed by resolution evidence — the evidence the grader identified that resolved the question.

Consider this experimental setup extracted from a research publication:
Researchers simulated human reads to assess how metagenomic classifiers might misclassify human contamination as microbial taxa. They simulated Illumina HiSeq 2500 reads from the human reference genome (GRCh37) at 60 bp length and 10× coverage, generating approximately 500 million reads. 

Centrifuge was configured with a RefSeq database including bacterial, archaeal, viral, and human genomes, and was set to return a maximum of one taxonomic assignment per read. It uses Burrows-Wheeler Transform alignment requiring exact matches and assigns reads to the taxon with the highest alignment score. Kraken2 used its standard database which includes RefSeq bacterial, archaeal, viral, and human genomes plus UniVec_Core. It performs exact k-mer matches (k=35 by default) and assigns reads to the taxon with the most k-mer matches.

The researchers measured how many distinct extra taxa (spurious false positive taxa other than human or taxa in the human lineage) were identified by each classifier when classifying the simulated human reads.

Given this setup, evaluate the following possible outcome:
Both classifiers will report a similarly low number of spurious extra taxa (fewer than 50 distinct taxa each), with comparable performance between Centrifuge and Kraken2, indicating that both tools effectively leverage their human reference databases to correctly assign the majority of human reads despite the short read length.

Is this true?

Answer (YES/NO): NO